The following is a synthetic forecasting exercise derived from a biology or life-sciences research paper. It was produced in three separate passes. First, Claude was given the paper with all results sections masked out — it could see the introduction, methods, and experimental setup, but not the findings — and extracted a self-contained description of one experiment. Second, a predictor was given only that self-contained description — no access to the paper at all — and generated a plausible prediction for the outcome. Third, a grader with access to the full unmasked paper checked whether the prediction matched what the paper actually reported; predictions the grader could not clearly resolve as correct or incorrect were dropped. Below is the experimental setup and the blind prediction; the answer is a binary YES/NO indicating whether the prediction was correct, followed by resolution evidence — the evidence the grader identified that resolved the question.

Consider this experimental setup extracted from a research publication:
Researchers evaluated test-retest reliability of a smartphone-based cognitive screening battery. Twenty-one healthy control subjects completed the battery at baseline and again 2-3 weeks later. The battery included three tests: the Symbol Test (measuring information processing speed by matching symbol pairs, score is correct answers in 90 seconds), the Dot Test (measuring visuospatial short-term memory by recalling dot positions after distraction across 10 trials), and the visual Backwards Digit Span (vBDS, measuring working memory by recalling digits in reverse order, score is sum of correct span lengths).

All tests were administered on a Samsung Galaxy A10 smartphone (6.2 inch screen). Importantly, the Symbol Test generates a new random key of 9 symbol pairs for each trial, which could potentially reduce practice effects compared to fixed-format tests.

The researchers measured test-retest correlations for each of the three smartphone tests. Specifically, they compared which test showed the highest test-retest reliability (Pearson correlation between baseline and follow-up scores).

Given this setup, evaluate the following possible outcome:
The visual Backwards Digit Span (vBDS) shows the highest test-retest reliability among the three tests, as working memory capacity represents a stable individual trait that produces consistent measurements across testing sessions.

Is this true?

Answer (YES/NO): YES